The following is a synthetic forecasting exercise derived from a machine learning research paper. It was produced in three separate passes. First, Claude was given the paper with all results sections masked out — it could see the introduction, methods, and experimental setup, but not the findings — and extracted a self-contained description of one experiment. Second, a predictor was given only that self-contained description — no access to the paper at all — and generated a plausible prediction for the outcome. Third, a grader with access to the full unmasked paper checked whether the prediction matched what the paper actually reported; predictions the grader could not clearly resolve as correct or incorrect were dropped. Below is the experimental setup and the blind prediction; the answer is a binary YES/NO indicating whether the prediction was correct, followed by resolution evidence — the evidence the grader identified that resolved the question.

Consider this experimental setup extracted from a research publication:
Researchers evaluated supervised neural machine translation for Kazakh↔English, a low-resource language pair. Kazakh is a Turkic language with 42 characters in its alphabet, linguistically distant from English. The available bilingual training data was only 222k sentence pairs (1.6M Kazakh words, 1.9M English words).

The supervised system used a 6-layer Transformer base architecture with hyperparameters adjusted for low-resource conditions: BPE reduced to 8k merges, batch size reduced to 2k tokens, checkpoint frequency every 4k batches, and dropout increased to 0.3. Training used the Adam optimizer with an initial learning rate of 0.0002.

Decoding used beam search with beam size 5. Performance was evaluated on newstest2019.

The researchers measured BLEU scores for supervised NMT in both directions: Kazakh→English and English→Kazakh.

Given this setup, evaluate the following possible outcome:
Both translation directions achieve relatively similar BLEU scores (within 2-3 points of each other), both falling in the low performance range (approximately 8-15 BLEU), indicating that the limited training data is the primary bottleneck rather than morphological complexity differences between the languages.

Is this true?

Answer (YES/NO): NO